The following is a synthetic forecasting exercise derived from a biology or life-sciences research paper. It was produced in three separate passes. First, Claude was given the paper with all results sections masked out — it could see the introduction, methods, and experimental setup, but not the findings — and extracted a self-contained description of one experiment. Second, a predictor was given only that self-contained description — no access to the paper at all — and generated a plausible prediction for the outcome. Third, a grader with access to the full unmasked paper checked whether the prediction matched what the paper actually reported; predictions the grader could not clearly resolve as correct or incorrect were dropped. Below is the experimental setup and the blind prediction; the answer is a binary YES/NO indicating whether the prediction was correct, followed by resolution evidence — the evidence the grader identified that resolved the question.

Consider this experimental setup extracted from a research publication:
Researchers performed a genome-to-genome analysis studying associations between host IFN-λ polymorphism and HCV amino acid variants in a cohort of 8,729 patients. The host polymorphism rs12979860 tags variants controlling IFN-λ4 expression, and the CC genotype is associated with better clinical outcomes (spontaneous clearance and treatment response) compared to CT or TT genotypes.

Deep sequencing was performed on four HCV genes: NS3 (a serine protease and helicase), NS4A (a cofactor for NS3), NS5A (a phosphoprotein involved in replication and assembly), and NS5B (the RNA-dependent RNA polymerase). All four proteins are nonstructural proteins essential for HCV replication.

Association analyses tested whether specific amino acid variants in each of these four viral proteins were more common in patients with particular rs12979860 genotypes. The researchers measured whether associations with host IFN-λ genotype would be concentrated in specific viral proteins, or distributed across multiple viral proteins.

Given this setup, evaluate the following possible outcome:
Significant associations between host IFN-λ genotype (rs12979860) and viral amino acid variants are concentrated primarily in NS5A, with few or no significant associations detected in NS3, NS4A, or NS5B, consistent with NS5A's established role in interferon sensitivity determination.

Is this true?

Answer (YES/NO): NO